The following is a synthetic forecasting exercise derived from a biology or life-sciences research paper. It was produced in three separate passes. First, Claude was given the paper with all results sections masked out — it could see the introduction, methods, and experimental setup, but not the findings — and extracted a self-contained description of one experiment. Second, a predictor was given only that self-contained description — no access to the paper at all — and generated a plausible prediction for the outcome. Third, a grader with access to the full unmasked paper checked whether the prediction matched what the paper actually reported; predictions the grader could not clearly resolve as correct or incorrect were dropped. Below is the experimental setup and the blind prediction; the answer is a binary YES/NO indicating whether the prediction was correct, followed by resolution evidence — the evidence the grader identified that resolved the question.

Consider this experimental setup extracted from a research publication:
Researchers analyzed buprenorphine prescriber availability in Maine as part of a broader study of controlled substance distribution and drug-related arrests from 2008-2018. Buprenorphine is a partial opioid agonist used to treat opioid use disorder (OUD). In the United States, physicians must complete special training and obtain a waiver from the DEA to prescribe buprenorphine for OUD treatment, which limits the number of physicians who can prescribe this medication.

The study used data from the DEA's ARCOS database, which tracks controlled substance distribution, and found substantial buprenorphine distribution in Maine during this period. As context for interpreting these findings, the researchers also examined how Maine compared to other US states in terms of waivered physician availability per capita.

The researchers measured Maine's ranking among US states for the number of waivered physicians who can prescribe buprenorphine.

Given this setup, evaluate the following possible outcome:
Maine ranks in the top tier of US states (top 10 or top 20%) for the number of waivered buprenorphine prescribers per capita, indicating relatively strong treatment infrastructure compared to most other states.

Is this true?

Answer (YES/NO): YES